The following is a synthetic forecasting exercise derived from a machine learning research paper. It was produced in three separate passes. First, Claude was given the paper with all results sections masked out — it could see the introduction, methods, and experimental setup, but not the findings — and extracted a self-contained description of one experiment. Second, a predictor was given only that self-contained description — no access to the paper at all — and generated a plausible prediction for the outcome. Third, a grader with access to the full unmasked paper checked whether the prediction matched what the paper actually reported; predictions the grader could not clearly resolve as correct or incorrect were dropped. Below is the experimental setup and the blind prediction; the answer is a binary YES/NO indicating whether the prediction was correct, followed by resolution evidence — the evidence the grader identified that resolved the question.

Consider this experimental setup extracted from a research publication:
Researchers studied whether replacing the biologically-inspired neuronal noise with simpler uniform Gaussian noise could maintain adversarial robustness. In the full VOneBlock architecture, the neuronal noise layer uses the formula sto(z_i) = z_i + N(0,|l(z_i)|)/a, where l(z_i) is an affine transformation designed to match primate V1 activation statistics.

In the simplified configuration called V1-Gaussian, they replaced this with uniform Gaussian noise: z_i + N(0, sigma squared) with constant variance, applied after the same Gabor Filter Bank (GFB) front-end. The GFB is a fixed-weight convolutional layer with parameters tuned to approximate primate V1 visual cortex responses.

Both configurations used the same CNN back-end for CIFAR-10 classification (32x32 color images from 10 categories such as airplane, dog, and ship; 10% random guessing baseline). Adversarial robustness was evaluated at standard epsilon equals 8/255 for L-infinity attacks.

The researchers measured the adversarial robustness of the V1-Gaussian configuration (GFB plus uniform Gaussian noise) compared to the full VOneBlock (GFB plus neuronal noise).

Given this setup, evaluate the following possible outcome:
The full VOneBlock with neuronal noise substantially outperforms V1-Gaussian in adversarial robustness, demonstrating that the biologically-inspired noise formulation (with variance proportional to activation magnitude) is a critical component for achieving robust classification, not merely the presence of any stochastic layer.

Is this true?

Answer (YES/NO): YES